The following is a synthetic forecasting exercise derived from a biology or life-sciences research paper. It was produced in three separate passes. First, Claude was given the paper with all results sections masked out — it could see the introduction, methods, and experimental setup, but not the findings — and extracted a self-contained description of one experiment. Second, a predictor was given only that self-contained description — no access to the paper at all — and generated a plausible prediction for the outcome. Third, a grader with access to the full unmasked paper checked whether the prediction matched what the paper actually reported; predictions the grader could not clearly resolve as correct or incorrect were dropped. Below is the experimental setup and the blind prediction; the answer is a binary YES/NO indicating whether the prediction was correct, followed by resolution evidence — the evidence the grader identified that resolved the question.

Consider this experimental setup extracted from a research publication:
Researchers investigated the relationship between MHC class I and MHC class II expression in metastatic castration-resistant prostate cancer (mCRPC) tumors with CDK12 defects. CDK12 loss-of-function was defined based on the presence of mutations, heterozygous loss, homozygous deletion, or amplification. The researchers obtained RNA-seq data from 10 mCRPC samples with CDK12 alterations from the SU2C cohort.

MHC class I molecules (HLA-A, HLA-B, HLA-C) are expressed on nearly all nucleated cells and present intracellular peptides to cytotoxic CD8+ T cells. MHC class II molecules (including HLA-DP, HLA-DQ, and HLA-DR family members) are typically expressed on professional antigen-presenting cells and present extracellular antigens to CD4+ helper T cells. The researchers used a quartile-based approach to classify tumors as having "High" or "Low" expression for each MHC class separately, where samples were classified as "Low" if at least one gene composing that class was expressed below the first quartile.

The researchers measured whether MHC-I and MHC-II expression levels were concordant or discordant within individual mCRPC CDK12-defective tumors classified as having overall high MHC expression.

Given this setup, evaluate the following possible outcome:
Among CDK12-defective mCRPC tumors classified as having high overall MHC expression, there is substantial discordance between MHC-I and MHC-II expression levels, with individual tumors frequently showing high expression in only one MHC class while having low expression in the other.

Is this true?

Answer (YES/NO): NO